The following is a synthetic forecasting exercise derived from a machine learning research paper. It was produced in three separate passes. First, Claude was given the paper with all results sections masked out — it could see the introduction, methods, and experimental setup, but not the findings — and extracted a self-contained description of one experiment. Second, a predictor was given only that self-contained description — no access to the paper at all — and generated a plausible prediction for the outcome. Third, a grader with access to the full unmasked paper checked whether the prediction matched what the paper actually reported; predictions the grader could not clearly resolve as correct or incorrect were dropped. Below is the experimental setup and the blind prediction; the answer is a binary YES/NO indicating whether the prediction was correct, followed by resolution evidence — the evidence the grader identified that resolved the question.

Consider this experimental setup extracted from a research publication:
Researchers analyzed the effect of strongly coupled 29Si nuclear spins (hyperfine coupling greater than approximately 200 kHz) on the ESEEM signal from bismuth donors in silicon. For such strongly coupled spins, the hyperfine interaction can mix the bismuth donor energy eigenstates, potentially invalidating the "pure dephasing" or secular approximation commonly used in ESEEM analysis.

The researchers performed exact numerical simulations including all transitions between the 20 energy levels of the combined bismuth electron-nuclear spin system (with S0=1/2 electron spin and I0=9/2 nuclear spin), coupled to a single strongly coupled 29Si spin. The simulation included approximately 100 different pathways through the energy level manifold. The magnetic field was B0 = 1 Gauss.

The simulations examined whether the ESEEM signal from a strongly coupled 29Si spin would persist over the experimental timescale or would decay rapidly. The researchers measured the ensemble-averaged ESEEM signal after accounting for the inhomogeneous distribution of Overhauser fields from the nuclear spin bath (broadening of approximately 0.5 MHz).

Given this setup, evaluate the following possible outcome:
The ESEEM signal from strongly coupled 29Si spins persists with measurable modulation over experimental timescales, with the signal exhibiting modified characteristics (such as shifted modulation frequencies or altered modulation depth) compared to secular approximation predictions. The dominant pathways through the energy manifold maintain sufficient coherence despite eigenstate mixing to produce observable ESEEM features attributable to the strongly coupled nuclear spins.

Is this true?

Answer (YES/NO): NO